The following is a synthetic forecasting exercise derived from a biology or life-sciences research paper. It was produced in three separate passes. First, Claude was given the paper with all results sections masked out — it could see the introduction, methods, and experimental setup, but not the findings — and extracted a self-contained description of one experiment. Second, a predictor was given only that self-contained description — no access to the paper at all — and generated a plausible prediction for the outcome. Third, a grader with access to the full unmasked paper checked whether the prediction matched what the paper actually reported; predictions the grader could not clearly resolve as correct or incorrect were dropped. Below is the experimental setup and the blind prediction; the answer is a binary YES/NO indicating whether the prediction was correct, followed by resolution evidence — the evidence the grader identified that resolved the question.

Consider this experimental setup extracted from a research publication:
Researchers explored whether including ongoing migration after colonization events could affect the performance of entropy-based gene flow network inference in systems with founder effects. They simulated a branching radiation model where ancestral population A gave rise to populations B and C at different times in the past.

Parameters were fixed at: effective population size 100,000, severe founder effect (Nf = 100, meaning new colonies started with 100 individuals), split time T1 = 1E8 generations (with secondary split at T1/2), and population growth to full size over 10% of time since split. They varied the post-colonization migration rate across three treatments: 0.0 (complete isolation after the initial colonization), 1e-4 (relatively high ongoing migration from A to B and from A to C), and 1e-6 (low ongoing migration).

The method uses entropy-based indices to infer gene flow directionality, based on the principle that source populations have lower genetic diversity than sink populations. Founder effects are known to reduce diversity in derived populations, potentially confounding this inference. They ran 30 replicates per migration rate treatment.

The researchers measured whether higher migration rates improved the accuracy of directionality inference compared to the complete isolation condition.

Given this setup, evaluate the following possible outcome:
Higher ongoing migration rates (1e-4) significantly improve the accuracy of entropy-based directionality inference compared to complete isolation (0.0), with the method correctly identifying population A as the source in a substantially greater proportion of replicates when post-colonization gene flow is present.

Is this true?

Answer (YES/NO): NO